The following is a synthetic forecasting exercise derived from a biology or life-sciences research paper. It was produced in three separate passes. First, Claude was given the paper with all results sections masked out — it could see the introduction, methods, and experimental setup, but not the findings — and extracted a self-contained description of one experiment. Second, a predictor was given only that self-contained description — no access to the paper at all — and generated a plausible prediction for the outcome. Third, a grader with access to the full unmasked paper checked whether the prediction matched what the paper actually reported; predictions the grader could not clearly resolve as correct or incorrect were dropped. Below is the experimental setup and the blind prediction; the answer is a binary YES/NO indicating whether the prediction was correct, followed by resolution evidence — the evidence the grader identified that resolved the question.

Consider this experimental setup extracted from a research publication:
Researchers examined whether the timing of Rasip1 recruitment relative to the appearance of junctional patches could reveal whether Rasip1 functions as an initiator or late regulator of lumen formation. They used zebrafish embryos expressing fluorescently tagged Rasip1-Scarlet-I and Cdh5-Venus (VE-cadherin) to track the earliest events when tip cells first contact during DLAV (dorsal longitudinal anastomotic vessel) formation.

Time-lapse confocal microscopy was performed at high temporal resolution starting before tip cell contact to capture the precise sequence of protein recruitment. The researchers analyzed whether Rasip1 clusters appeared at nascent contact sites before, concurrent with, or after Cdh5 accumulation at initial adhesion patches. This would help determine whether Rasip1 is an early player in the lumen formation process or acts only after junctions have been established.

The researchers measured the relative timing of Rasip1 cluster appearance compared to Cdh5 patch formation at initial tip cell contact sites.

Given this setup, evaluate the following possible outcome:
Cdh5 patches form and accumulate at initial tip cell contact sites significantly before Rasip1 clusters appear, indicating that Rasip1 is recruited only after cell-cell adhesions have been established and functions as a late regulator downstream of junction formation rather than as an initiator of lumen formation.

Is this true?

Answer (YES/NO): NO